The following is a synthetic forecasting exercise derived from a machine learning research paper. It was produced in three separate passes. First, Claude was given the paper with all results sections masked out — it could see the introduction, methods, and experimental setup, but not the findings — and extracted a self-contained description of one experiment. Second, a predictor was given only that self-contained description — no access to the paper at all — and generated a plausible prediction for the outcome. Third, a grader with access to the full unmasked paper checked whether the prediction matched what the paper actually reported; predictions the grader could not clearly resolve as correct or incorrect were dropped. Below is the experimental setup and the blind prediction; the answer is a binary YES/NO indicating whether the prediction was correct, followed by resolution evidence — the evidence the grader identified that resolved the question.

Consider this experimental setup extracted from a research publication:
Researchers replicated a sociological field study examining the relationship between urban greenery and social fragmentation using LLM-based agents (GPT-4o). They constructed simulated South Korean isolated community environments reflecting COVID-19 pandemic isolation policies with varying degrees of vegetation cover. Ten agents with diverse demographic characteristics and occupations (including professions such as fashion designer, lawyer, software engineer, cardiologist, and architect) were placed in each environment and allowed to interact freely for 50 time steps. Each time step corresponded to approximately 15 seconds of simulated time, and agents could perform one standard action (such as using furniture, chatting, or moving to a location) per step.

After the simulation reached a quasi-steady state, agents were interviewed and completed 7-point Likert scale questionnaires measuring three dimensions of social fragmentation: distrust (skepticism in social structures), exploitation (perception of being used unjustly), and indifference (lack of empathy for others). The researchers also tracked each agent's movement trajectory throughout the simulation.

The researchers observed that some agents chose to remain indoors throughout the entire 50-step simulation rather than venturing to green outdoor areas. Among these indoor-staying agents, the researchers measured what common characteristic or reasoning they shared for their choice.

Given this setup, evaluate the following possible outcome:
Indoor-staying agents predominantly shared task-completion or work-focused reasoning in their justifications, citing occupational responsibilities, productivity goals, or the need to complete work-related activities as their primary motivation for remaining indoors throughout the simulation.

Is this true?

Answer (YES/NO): NO